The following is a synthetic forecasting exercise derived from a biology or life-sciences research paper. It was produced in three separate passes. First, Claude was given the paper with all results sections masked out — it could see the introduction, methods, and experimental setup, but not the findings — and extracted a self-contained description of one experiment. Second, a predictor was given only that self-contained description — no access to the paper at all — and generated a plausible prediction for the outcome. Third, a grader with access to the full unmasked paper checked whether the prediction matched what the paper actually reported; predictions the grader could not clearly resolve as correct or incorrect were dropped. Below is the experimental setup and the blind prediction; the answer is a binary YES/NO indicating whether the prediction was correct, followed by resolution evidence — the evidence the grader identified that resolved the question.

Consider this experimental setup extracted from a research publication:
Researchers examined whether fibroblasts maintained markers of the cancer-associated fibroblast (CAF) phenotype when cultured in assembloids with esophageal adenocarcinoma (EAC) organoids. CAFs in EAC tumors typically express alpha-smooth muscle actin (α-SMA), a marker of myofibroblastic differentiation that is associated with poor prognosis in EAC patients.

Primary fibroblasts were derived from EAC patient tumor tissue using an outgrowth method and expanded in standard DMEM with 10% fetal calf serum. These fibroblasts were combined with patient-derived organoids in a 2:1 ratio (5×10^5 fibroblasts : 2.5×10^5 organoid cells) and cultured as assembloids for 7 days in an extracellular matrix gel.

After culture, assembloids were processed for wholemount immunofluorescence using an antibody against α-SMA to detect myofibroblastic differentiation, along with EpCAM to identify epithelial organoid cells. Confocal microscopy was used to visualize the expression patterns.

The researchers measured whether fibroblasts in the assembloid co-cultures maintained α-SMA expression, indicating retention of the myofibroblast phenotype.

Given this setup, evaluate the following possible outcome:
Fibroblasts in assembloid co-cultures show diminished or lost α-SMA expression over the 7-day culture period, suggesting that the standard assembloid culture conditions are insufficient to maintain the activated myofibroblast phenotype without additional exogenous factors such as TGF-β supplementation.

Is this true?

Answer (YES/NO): NO